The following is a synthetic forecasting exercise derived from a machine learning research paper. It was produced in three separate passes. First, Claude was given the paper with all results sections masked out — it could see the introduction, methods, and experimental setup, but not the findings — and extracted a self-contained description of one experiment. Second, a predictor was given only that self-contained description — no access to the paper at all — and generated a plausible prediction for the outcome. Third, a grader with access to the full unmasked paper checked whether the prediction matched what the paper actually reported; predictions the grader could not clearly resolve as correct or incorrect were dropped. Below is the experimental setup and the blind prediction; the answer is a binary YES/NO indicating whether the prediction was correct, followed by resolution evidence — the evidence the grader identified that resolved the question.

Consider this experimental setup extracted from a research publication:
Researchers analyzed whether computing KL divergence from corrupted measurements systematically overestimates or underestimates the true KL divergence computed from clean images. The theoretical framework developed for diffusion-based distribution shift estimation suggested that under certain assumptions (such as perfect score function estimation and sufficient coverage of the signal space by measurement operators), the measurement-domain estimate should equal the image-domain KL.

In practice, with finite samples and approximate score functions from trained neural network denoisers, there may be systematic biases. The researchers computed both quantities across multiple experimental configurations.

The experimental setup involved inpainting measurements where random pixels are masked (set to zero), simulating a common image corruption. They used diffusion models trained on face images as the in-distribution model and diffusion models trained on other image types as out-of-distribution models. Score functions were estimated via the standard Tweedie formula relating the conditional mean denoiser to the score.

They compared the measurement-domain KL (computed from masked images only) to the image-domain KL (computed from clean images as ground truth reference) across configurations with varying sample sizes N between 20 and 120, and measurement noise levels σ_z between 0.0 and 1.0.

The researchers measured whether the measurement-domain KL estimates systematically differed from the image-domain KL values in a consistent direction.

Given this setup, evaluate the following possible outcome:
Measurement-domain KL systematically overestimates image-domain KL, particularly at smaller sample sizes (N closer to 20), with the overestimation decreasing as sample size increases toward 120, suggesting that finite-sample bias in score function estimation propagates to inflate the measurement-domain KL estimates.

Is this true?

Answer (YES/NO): NO